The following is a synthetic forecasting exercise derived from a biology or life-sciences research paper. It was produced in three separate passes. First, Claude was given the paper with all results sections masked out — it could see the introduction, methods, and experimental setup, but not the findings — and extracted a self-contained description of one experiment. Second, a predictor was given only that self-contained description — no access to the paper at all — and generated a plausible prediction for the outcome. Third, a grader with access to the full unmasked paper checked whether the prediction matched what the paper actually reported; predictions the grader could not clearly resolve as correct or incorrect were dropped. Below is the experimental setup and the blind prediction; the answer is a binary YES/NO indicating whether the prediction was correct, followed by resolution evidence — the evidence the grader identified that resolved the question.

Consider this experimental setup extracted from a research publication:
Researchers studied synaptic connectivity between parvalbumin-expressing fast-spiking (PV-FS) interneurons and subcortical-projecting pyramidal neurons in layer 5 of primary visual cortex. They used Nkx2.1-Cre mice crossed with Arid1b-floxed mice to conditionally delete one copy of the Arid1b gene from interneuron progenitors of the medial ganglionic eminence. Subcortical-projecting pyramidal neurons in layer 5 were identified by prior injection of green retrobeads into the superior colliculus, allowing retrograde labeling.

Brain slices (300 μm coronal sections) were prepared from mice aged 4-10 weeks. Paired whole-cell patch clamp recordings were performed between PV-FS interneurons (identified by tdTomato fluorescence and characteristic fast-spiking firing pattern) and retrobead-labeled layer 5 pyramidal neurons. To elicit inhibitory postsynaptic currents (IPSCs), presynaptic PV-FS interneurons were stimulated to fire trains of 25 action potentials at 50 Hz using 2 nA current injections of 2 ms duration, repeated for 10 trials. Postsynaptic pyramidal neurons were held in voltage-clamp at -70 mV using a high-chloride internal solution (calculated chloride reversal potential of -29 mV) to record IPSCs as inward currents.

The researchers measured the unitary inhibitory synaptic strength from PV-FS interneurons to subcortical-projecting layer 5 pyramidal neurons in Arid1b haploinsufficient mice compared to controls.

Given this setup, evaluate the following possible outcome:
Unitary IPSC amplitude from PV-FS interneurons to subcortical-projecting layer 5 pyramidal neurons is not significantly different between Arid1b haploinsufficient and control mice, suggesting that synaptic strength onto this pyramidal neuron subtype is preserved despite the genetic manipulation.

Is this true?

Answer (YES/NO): NO